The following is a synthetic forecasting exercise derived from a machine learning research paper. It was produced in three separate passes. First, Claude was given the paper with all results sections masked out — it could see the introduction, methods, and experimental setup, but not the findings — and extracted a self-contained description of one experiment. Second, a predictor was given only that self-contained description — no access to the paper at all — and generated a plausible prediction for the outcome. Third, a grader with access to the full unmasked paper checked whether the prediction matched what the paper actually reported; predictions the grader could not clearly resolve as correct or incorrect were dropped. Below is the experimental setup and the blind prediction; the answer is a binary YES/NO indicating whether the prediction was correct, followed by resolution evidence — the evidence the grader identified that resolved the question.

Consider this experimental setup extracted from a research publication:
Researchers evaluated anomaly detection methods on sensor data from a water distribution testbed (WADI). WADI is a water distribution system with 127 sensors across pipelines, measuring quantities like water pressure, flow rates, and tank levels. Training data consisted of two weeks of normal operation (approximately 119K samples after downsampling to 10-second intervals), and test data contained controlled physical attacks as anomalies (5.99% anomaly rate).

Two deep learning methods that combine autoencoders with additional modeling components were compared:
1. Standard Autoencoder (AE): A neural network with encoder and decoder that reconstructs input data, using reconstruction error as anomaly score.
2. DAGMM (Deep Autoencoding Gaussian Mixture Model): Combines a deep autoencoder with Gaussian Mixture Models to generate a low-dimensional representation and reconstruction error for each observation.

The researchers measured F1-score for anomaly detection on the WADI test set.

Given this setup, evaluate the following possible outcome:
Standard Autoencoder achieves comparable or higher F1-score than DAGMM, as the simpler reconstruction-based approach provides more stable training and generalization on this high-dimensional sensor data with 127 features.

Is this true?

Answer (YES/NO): NO